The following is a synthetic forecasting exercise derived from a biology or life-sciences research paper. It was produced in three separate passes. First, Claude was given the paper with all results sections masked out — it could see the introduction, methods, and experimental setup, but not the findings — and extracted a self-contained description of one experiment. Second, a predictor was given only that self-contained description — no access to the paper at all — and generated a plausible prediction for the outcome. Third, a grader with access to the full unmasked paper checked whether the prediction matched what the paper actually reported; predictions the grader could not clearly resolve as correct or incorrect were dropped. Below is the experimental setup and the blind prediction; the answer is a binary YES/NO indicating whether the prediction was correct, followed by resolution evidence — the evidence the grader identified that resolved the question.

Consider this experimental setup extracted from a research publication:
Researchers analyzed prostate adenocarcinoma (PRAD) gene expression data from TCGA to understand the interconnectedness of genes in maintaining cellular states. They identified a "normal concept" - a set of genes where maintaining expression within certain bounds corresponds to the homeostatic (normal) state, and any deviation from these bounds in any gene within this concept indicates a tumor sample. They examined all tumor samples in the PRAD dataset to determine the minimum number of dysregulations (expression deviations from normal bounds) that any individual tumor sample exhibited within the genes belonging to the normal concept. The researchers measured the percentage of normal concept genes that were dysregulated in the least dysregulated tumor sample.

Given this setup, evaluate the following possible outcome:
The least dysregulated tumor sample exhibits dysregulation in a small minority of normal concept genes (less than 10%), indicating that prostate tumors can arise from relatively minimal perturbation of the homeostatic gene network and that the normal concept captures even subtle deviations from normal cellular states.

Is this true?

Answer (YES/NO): YES